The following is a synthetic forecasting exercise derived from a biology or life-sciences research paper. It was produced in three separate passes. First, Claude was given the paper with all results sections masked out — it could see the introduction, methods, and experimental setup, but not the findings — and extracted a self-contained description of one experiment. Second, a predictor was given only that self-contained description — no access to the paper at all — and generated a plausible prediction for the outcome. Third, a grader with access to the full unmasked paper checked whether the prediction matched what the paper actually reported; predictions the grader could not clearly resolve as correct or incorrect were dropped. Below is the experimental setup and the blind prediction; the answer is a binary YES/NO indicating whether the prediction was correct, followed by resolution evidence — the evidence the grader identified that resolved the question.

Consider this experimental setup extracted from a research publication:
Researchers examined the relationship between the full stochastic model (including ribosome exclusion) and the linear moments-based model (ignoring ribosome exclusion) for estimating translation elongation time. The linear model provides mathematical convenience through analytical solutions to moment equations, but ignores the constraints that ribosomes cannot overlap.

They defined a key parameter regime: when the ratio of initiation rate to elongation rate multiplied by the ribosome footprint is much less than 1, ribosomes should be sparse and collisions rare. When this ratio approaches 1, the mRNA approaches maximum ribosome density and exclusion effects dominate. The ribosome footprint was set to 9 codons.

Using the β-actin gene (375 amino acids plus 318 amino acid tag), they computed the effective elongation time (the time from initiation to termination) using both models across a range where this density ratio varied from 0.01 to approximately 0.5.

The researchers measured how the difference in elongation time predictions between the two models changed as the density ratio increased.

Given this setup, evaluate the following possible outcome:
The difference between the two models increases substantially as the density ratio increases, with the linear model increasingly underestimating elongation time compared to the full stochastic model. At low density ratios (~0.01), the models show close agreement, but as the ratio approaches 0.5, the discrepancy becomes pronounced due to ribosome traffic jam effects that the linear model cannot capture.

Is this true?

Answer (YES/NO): YES